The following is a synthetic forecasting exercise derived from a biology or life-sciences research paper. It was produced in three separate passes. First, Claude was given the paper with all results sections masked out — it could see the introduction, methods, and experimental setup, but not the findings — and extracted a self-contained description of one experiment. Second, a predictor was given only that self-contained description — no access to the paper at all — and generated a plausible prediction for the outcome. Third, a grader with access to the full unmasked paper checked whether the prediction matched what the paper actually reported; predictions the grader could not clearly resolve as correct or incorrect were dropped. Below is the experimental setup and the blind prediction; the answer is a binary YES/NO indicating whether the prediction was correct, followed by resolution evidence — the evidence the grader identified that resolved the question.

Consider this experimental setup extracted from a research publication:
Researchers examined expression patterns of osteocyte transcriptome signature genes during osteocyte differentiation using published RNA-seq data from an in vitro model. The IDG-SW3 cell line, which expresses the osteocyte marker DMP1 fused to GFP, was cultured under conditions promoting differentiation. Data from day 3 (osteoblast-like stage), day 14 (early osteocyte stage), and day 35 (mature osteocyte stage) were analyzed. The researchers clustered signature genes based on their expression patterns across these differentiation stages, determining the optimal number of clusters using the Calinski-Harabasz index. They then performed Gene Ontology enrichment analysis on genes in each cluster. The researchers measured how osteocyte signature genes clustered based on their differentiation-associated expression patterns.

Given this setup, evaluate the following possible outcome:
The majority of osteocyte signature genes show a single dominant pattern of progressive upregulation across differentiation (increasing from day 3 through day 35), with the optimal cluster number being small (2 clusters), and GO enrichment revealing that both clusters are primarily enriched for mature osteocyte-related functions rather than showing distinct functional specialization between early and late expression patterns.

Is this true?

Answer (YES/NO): NO